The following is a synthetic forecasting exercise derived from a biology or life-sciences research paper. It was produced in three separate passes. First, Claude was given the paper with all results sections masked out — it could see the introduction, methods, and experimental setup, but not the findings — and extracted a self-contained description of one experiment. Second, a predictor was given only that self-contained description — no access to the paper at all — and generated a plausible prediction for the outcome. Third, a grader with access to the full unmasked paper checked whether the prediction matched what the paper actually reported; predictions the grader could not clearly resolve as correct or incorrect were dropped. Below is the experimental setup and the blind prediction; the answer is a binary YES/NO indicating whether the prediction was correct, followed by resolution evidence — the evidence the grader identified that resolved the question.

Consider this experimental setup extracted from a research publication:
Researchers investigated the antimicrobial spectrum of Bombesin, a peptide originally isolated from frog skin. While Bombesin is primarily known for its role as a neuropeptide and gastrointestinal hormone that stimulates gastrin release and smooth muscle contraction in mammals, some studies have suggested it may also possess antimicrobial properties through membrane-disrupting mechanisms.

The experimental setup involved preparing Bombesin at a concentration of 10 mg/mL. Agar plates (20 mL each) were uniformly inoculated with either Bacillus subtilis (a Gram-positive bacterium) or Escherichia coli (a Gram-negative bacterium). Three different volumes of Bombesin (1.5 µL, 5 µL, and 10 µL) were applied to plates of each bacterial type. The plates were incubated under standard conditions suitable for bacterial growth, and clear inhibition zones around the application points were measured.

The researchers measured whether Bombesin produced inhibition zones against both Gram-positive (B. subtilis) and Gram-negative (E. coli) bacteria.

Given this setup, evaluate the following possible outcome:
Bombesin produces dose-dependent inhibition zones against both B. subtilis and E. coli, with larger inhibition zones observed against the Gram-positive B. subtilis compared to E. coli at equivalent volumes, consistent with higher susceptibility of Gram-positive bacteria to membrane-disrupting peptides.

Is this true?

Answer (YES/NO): NO